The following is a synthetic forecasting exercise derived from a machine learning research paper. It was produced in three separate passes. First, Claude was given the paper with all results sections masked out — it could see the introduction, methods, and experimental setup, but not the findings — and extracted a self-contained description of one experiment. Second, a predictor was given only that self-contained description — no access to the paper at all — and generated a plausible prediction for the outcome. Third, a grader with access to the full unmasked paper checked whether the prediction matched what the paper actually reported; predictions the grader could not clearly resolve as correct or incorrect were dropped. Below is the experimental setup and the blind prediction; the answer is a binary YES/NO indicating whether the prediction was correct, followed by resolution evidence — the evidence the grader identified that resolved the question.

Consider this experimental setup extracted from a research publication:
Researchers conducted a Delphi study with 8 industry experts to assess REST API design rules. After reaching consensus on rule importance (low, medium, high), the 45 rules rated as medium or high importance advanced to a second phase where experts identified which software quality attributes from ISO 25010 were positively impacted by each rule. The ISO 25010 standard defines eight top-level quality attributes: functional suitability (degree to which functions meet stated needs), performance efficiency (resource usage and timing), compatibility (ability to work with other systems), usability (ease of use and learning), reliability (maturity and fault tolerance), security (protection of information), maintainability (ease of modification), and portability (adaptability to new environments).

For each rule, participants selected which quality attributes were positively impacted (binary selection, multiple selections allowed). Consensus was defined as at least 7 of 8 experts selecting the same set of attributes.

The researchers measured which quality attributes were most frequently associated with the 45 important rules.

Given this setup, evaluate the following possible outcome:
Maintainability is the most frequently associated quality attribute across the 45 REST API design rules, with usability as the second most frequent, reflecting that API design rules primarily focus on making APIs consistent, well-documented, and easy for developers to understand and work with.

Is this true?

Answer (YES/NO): NO